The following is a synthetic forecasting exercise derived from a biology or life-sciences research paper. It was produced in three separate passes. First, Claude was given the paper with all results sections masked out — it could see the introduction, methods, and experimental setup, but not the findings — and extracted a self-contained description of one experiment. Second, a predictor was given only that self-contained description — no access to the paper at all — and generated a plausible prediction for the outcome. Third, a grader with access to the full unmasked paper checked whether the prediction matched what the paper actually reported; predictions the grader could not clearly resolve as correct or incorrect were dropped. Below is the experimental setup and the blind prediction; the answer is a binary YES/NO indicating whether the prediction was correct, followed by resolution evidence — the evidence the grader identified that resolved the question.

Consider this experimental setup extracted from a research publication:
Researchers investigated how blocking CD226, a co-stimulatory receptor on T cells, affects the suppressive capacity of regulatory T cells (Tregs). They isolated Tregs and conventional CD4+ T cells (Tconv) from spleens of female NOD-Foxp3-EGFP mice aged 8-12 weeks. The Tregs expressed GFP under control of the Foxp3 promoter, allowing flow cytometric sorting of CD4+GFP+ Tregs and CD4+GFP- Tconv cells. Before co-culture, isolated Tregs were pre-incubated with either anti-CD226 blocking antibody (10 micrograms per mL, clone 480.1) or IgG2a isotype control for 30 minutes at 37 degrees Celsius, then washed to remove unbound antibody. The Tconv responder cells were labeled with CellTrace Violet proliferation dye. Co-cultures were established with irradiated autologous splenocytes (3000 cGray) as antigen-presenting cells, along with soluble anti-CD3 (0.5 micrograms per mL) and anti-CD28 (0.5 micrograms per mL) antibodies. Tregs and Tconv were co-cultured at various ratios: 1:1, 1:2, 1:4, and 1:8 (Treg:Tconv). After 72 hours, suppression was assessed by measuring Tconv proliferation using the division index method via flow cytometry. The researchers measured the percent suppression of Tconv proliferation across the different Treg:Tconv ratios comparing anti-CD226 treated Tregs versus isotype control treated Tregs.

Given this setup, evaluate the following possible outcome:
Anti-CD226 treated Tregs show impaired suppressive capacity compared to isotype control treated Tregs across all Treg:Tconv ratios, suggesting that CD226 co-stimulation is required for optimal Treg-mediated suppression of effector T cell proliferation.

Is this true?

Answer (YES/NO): NO